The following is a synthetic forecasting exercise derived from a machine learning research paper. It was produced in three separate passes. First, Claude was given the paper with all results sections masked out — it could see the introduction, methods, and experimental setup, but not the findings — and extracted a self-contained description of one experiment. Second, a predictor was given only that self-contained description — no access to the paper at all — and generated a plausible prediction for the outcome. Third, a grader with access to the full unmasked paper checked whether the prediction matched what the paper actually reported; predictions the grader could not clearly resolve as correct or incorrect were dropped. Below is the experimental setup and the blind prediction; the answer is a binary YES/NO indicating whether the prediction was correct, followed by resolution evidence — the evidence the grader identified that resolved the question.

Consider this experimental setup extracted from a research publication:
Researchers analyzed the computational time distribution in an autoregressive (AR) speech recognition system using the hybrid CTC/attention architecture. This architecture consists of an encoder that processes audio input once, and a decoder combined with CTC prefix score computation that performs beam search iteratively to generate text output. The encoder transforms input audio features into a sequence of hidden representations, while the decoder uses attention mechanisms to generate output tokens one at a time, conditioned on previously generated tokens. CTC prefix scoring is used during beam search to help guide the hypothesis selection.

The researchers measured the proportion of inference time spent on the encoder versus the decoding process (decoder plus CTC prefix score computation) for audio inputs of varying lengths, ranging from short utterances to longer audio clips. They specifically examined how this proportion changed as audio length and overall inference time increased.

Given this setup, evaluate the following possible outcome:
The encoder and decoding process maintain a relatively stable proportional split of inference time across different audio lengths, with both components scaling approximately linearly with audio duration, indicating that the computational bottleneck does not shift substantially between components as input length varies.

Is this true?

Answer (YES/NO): NO